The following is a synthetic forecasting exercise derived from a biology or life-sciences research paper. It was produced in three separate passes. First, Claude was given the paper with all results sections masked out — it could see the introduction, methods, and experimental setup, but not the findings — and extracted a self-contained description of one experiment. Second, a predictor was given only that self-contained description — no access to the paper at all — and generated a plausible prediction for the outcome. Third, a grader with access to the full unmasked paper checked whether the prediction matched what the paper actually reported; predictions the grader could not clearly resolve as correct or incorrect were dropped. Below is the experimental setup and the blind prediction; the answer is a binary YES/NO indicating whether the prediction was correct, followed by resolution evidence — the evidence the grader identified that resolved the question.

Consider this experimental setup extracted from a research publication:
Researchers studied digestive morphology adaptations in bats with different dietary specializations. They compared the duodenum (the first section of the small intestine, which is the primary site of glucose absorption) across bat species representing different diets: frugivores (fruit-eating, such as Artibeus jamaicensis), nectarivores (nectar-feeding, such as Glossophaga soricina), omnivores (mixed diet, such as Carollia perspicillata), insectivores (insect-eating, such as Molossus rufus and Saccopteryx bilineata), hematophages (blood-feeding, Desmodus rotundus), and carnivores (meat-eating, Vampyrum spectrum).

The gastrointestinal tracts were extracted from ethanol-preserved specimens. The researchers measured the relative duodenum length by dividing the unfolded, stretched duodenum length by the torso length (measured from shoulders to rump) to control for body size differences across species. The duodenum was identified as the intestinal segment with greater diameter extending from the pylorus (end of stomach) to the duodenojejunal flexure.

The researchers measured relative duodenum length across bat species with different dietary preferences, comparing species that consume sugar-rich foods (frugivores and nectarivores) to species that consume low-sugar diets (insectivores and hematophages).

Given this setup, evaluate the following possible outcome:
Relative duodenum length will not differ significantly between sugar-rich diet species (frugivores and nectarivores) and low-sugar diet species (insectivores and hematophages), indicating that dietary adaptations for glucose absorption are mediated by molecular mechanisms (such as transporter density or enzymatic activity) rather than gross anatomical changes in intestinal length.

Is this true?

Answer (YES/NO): NO